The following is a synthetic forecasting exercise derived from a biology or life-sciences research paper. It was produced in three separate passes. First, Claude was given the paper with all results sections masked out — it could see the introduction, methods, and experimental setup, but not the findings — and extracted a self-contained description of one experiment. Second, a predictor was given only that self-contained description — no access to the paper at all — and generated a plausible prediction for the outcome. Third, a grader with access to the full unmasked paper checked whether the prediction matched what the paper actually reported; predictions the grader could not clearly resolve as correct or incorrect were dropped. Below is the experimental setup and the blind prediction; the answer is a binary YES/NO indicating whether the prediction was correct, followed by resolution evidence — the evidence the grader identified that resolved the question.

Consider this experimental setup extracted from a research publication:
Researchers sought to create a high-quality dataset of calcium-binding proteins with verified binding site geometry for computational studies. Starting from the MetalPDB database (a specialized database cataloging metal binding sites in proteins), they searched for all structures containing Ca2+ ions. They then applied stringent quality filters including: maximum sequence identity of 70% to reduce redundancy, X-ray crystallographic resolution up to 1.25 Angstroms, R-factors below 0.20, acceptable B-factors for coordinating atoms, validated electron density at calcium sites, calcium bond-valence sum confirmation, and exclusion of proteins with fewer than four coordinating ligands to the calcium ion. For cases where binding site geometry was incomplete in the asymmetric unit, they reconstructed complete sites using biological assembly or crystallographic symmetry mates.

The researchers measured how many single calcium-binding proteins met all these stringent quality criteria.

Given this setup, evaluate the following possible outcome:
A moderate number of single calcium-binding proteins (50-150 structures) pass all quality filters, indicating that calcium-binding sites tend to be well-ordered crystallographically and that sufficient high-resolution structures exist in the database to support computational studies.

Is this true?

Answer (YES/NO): NO